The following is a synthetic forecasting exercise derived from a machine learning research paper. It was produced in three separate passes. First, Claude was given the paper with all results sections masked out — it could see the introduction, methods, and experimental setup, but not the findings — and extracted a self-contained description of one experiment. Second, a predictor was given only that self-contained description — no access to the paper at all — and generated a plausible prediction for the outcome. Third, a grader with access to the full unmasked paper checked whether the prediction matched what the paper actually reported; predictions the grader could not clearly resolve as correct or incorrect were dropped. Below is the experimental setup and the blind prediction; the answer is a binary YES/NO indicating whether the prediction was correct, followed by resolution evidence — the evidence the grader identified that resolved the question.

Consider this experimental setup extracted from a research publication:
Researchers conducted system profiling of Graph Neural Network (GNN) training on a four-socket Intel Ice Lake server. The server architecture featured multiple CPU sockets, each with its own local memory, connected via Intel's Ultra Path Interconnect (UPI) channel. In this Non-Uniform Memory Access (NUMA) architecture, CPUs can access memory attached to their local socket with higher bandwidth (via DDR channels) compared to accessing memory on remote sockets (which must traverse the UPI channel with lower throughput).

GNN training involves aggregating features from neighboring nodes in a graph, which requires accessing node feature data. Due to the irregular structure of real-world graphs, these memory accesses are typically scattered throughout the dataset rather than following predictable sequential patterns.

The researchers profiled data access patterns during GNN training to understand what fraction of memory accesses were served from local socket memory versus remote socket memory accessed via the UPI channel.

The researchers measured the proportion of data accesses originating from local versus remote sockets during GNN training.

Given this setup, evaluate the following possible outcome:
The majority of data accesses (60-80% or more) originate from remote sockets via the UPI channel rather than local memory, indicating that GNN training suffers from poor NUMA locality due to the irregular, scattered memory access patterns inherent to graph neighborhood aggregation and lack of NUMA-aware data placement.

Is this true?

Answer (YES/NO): NO